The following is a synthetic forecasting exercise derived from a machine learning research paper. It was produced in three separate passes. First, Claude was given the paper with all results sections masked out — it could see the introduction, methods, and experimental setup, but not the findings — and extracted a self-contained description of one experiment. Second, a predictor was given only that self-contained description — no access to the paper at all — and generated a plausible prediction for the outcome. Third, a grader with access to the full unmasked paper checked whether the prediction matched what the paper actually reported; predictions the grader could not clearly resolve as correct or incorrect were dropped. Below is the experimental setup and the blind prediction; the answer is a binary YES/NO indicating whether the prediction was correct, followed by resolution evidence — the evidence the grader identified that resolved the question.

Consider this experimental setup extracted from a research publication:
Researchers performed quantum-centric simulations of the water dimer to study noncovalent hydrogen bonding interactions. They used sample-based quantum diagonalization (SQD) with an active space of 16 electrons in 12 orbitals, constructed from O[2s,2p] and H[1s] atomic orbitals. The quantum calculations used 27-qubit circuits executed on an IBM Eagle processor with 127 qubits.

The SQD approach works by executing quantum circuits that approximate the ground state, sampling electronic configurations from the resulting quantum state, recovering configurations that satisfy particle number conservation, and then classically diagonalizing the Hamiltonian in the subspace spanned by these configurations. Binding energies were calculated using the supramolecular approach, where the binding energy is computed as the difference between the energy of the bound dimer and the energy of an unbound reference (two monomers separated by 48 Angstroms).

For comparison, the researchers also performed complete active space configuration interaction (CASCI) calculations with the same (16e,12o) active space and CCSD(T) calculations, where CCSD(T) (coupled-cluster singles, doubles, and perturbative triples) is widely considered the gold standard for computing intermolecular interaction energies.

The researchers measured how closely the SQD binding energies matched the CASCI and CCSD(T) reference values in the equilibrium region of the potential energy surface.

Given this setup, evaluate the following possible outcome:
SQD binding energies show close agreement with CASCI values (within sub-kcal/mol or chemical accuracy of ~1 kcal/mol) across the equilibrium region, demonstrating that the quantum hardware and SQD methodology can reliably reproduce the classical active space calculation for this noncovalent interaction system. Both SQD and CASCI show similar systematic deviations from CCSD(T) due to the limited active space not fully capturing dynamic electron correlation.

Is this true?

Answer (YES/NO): YES